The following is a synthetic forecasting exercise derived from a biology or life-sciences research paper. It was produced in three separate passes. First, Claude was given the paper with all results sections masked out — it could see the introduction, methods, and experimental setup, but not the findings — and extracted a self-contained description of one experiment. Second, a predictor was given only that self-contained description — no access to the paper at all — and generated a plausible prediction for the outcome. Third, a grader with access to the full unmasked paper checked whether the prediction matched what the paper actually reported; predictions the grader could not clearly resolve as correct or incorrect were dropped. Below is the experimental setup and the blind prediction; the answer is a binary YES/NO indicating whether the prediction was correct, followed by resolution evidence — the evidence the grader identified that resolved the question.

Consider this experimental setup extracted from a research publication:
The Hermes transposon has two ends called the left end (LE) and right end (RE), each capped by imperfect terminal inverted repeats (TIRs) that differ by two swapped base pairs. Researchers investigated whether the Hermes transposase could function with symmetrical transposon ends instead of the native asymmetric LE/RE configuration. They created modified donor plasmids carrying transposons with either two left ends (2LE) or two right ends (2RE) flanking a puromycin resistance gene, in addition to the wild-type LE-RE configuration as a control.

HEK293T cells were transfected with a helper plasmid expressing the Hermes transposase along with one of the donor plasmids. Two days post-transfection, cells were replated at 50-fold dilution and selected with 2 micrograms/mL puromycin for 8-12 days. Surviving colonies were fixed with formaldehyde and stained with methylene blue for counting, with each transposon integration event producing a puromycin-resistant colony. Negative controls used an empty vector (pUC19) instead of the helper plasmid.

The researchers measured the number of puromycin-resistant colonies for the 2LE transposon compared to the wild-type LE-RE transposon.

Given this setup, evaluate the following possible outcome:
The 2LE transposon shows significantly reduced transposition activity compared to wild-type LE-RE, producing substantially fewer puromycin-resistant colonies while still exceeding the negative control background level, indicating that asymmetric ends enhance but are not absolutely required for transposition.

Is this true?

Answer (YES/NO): YES